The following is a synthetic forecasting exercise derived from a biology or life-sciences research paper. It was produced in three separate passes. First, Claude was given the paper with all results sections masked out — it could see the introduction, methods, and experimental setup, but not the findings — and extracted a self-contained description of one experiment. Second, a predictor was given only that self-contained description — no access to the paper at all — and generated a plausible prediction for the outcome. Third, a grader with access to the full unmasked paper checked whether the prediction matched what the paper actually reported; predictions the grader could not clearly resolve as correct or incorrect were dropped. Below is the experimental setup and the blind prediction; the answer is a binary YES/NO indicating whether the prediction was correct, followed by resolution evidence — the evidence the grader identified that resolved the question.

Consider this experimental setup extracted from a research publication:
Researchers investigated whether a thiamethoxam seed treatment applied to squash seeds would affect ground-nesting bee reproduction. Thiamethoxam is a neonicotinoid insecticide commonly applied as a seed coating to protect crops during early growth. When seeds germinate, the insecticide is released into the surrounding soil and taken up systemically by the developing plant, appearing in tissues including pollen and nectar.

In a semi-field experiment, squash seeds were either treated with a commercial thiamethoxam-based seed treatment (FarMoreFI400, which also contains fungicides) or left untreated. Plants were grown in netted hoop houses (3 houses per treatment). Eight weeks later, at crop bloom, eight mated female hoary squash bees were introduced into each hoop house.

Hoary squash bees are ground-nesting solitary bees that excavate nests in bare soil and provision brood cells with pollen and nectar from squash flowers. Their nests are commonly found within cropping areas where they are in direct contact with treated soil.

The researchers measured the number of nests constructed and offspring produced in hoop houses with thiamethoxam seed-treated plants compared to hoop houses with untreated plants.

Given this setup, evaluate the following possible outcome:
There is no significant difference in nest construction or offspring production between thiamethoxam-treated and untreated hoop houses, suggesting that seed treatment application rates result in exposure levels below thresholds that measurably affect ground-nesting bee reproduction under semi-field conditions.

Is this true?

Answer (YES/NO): YES